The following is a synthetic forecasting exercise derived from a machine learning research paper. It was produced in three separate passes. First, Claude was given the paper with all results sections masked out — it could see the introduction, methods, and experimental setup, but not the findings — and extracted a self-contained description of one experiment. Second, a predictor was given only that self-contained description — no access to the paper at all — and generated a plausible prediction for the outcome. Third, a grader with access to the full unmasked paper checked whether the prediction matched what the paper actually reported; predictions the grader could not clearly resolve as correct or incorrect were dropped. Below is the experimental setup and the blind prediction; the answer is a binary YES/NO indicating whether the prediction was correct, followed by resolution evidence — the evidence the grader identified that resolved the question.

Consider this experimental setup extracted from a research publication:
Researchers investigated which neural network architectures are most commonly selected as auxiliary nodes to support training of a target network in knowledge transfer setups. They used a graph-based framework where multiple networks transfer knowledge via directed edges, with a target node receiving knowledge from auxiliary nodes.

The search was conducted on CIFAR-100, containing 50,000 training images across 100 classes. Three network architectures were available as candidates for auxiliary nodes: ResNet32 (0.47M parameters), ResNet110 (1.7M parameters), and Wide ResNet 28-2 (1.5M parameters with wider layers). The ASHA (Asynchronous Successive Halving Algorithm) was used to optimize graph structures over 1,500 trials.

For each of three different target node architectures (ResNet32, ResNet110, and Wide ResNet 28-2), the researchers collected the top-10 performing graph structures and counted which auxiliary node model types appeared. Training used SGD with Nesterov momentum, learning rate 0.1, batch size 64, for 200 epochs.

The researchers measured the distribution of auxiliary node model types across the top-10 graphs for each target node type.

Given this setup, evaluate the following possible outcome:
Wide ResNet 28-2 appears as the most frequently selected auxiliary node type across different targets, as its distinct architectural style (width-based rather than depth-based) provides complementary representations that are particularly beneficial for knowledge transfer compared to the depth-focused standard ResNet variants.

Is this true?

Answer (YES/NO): YES